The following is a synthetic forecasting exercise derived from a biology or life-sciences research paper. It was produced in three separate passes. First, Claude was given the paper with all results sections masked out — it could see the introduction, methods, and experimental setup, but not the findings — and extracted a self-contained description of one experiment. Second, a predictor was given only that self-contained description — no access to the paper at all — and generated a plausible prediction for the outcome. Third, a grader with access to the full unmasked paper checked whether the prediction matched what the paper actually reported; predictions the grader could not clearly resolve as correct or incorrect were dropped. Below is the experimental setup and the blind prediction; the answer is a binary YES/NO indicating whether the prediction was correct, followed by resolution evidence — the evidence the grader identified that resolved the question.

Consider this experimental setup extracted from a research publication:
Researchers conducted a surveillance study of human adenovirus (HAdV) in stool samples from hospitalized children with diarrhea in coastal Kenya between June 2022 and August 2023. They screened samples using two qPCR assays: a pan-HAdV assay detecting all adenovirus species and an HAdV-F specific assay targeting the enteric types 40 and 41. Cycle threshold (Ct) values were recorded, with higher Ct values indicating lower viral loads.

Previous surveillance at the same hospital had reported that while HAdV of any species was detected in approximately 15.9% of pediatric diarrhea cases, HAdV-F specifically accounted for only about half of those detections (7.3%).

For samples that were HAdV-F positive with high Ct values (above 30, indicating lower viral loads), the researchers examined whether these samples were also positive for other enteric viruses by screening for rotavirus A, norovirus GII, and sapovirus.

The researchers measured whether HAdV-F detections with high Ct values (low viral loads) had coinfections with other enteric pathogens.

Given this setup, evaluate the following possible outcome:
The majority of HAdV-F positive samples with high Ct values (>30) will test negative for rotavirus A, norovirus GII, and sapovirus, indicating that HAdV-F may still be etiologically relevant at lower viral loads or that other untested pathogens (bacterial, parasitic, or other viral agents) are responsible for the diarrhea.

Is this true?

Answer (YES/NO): NO